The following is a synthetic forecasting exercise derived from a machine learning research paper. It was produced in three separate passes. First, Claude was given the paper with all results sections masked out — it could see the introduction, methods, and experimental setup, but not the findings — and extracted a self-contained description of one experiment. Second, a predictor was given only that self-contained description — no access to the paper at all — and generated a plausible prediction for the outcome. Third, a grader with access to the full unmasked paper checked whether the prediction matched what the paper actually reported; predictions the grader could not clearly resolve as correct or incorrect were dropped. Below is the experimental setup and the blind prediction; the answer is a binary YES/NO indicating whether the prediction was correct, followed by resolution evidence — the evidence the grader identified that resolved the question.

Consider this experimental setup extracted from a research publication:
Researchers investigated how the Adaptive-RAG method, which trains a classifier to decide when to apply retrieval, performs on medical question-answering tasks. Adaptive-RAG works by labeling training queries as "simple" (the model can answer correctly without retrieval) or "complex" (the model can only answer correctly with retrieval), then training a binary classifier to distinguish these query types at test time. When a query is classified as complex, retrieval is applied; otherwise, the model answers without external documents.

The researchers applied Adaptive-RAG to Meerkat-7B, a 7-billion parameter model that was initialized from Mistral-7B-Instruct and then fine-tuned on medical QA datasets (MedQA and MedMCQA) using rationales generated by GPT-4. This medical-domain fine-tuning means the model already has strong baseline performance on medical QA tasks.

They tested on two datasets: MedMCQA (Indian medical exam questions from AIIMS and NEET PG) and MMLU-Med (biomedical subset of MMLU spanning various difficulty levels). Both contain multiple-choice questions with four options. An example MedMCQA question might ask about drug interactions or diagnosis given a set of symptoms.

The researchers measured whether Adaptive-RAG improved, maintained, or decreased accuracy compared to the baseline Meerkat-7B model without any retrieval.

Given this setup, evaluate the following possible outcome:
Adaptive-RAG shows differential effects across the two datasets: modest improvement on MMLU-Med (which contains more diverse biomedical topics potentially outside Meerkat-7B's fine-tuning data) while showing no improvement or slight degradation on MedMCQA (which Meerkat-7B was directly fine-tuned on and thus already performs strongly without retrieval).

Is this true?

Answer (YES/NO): NO